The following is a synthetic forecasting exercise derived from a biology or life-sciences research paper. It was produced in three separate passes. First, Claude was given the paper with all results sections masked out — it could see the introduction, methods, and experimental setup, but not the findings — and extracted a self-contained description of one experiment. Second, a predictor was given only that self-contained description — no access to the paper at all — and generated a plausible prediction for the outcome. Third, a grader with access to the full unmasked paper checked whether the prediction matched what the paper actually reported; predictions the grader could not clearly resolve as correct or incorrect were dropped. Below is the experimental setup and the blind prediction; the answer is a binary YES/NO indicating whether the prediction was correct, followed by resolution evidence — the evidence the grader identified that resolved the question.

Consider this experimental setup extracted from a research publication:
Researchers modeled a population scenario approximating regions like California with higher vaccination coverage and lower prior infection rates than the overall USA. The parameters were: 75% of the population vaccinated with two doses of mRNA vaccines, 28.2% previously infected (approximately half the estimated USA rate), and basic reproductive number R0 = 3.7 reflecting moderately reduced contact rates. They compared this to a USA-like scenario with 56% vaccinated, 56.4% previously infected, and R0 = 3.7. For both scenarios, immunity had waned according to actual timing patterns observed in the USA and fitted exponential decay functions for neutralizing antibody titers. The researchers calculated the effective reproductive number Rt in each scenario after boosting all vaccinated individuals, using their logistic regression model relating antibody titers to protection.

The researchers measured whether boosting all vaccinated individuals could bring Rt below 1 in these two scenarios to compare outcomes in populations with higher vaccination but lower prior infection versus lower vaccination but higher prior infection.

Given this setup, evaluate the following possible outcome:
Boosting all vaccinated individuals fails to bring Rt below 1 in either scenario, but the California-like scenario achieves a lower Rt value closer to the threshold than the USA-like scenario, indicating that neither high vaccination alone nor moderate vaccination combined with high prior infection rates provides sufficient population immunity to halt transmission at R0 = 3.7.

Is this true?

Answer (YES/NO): NO